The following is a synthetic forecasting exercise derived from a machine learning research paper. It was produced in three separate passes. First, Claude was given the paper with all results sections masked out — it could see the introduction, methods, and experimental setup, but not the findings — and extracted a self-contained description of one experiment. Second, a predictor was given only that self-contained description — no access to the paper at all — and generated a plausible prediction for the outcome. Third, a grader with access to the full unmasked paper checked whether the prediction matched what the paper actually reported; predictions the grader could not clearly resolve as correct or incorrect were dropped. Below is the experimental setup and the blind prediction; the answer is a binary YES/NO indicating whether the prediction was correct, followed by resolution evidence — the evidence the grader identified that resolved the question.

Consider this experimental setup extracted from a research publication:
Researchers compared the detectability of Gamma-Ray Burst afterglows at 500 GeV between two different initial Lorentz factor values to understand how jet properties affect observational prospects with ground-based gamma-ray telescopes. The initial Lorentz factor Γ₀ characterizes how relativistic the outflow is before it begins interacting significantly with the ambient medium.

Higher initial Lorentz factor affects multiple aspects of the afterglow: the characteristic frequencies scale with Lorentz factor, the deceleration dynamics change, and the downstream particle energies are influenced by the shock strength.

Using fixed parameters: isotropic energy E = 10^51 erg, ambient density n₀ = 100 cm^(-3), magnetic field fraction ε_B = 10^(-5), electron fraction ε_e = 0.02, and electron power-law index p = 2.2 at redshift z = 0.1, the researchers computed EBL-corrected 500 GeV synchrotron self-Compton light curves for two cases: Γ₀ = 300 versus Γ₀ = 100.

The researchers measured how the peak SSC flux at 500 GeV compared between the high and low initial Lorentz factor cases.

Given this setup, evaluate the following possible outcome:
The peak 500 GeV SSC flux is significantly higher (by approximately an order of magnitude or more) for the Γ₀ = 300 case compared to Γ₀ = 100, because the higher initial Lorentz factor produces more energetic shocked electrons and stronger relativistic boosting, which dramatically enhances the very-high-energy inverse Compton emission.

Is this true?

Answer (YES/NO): YES